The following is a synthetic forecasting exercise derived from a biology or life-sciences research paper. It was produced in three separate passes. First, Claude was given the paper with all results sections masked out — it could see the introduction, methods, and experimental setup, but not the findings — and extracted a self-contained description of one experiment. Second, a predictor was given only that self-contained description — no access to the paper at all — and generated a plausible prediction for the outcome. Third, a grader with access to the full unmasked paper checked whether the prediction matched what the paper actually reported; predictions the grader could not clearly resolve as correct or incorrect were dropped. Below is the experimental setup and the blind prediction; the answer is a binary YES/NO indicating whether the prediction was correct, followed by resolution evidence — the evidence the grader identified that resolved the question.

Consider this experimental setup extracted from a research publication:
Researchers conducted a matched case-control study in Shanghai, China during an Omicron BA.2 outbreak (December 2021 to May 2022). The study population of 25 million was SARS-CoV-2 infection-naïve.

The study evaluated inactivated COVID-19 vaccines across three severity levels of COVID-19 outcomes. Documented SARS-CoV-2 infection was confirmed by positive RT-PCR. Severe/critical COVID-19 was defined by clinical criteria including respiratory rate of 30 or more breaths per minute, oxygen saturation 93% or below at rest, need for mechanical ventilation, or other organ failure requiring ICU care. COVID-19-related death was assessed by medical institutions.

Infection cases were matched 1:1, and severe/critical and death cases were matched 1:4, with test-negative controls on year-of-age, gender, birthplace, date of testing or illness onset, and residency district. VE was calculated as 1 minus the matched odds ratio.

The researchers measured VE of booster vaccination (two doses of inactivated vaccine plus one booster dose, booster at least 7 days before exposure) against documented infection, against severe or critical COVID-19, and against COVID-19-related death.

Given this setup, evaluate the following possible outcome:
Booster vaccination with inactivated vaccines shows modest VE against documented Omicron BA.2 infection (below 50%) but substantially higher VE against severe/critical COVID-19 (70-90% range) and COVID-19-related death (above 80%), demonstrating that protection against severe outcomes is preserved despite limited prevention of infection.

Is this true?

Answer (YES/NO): NO